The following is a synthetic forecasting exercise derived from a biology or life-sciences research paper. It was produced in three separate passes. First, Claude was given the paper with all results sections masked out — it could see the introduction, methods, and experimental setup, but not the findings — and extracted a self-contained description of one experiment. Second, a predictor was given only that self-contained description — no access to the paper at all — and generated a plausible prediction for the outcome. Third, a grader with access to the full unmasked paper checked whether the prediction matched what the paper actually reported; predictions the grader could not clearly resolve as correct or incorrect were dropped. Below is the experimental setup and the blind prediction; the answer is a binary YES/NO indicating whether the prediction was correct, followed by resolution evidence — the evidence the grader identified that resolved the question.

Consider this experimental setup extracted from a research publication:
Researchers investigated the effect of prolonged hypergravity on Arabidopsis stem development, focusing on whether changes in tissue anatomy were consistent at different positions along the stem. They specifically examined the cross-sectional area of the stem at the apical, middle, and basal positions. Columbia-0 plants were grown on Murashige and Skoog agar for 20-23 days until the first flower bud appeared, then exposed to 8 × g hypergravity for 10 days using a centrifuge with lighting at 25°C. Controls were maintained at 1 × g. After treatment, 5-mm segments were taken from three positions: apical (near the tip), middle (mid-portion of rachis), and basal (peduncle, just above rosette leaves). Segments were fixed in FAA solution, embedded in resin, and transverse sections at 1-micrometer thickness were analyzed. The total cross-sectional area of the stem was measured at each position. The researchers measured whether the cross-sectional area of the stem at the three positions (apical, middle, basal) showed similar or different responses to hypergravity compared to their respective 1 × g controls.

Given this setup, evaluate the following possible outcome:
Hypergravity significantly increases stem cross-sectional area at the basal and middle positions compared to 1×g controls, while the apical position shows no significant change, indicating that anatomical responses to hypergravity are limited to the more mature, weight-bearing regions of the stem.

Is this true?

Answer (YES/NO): NO